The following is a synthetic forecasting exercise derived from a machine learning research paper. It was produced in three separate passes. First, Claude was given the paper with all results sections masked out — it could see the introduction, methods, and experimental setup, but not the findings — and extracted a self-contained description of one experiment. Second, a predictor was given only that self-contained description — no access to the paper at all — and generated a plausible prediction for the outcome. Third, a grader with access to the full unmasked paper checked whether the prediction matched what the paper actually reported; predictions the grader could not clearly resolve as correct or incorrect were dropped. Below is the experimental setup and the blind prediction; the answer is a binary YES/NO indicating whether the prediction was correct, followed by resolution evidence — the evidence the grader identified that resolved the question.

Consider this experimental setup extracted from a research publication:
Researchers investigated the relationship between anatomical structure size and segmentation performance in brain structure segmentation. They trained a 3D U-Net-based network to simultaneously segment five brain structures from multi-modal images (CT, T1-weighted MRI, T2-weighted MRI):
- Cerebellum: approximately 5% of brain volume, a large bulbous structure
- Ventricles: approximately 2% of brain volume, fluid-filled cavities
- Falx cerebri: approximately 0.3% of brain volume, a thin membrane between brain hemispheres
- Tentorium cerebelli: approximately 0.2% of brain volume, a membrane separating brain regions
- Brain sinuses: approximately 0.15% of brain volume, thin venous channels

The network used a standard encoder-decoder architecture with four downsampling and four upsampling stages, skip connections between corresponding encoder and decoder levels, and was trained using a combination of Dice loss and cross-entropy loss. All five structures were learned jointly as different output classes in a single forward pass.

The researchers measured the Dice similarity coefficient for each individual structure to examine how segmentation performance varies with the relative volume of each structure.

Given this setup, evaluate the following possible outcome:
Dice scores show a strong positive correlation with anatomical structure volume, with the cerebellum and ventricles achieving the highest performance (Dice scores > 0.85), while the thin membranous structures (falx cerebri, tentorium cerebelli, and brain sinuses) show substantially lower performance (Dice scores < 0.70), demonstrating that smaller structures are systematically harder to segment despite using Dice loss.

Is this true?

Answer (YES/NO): NO